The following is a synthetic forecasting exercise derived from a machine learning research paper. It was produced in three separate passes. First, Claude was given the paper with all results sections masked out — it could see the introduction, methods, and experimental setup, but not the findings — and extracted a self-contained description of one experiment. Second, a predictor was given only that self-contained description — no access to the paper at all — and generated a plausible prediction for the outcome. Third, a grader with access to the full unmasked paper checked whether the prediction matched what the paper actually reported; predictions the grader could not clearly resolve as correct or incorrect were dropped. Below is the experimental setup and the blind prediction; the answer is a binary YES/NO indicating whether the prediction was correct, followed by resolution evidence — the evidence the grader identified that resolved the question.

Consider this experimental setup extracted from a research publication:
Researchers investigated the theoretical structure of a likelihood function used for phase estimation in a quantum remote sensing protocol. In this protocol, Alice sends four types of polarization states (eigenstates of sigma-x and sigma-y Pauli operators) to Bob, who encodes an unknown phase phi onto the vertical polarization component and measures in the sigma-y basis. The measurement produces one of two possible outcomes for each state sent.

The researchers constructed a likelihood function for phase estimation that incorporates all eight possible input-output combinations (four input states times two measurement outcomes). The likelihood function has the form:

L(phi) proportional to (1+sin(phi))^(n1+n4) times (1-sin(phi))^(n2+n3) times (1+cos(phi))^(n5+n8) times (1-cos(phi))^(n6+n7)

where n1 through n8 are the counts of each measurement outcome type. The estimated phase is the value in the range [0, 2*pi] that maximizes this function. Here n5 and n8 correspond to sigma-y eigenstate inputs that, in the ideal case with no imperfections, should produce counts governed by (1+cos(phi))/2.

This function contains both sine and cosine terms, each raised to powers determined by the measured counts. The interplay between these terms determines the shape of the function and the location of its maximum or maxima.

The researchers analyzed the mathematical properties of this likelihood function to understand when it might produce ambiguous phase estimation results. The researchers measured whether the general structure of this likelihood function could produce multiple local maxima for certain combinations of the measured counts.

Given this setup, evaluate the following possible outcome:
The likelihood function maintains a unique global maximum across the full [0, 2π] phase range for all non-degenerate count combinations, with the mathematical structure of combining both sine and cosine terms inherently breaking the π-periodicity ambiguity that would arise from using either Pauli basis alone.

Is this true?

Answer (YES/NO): NO